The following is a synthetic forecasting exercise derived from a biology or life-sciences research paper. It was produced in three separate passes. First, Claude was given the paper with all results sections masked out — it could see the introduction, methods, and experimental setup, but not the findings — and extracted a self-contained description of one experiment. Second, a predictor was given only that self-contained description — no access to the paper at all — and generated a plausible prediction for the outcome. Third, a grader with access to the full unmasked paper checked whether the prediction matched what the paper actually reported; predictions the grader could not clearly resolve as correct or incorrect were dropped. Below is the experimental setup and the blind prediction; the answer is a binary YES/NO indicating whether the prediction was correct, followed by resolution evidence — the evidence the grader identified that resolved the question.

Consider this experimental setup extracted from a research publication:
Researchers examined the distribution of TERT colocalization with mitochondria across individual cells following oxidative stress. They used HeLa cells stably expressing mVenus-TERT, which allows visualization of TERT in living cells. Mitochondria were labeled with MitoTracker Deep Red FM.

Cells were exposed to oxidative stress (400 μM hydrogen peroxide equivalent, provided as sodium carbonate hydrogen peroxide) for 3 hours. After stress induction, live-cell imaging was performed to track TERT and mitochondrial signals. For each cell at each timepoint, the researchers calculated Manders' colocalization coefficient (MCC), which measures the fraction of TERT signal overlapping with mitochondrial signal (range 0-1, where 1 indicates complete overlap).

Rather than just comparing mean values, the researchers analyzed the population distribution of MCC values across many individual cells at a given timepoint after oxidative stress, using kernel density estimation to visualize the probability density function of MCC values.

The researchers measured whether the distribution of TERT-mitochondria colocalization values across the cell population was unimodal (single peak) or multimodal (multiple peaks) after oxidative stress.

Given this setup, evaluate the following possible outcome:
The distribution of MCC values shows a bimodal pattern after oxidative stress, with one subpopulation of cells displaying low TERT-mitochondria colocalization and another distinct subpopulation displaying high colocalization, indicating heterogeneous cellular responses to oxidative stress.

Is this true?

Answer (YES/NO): YES